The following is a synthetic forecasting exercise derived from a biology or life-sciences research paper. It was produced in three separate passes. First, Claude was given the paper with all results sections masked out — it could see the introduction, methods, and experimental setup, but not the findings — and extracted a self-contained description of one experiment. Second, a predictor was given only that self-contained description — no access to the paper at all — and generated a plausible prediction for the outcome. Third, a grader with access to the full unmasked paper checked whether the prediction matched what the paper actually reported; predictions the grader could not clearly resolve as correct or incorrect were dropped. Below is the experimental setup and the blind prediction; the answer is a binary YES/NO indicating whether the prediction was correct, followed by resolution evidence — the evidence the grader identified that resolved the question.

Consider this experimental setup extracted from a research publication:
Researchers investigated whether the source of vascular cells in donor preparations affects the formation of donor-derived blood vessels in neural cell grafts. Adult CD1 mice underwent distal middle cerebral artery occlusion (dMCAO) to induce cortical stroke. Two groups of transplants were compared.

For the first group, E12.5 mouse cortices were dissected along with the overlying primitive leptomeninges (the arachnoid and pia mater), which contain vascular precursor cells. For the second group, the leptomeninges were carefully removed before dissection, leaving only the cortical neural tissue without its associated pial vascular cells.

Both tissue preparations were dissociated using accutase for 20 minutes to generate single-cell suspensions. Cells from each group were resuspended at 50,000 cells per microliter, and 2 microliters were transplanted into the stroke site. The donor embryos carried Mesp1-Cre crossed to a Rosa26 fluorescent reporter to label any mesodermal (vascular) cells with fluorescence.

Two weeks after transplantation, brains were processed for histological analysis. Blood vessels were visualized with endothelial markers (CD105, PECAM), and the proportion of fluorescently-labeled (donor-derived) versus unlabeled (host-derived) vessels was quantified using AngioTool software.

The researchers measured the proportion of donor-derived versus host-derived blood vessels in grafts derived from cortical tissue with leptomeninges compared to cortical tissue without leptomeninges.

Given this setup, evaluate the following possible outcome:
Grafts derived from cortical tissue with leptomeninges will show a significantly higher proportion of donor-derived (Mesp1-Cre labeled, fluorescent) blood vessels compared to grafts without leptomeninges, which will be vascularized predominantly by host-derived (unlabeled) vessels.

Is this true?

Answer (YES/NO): YES